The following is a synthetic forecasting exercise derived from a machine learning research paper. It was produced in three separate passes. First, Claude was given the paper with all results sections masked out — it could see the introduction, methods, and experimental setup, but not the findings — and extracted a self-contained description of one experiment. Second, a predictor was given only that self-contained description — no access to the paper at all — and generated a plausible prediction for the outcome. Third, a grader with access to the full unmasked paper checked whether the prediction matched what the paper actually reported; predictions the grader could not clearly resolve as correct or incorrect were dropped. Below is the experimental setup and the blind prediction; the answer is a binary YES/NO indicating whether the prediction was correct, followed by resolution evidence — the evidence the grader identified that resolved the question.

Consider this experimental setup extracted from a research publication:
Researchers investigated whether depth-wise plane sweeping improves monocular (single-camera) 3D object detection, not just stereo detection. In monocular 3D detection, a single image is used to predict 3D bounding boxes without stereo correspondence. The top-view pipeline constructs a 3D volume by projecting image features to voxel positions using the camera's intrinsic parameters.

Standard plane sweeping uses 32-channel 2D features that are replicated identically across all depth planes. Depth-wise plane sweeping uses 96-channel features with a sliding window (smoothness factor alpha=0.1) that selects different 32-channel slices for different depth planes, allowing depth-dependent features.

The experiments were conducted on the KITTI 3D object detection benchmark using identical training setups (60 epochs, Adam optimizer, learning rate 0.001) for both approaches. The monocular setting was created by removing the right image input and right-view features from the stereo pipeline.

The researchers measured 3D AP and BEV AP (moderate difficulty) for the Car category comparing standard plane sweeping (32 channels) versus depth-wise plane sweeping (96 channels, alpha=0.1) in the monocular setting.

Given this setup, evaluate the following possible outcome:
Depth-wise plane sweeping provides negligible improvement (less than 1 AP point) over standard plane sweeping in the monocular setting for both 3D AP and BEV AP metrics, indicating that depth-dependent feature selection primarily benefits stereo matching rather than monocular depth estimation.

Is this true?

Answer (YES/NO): NO